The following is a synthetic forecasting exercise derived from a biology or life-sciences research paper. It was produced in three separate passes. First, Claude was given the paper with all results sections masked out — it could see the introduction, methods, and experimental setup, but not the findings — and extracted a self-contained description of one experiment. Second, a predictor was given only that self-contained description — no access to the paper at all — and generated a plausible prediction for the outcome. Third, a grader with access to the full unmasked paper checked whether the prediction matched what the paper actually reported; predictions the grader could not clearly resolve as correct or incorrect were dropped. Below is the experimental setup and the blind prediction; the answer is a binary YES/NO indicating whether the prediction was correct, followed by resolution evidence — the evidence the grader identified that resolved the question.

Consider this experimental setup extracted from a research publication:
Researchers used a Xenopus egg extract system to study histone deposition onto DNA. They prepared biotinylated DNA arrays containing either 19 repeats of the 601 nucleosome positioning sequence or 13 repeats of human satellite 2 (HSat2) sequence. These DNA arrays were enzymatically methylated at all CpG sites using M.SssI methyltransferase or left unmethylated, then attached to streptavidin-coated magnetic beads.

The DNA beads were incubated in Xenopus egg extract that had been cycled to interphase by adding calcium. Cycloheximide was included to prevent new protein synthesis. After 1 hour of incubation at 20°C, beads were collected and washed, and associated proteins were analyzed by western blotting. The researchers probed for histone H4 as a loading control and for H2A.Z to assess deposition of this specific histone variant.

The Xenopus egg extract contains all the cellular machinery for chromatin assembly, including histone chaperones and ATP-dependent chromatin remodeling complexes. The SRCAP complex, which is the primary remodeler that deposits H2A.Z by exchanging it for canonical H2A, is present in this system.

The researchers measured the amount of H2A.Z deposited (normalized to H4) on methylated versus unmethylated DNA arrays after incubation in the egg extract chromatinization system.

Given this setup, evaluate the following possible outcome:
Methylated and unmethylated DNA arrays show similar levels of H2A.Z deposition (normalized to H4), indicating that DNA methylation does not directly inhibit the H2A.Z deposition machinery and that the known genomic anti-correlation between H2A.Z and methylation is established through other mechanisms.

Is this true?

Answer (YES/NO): NO